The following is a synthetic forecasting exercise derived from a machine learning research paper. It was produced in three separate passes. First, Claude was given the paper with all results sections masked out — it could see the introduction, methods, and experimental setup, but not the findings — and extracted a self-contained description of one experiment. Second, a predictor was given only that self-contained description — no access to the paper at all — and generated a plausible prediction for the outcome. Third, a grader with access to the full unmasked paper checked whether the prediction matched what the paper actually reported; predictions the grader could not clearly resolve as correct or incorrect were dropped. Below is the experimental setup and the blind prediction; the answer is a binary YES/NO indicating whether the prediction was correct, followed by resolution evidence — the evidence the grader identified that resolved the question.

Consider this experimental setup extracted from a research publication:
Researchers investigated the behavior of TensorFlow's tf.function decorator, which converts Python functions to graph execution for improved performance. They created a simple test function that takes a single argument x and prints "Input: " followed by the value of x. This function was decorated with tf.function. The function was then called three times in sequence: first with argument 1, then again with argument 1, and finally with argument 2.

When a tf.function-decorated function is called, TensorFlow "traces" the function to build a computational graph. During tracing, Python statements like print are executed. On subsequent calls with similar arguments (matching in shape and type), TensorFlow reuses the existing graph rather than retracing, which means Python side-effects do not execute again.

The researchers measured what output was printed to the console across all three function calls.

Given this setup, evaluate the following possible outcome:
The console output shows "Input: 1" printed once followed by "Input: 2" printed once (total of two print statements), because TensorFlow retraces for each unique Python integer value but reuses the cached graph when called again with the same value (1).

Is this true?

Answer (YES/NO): YES